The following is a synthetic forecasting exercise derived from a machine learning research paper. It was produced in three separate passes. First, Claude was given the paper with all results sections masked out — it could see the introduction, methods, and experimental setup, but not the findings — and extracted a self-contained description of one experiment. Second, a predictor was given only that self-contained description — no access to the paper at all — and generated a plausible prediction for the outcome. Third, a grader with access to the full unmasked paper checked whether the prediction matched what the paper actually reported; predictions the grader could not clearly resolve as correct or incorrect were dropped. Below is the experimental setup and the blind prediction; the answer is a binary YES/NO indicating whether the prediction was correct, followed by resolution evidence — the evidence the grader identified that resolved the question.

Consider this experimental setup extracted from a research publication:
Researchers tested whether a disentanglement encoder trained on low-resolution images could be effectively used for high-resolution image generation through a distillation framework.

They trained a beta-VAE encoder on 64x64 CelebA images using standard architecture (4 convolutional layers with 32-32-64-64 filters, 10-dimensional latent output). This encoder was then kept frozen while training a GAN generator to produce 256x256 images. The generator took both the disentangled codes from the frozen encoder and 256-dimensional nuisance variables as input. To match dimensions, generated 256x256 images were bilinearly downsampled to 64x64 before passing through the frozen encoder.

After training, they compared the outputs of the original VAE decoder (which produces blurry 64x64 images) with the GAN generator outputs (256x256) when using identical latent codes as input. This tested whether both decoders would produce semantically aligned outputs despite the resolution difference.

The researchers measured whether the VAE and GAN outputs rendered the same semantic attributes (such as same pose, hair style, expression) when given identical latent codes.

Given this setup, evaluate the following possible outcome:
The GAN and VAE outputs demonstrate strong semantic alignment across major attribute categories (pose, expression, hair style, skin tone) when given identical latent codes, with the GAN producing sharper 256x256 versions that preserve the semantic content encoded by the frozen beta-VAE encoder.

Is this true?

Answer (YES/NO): YES